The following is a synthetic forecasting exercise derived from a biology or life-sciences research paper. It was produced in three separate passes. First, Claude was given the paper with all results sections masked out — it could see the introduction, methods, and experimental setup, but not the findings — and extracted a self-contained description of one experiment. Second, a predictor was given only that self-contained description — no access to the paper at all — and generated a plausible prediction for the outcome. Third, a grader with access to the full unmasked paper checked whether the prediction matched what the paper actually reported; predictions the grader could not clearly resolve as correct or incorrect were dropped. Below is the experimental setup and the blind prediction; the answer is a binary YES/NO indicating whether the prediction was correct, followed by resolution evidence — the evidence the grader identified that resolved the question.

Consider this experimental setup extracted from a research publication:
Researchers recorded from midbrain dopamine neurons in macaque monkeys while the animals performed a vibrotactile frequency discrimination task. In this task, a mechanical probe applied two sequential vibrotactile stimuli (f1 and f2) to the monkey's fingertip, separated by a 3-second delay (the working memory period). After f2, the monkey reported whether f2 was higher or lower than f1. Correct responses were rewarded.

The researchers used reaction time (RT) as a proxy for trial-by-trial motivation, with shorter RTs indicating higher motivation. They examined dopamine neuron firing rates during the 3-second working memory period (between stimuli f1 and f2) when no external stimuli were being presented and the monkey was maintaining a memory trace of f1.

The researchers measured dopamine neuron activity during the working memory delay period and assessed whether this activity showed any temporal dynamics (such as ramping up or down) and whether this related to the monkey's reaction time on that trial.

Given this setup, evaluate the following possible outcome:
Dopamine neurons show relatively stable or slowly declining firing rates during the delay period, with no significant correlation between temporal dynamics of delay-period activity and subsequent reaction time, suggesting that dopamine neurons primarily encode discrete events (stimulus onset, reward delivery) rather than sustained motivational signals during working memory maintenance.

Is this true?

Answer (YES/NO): NO